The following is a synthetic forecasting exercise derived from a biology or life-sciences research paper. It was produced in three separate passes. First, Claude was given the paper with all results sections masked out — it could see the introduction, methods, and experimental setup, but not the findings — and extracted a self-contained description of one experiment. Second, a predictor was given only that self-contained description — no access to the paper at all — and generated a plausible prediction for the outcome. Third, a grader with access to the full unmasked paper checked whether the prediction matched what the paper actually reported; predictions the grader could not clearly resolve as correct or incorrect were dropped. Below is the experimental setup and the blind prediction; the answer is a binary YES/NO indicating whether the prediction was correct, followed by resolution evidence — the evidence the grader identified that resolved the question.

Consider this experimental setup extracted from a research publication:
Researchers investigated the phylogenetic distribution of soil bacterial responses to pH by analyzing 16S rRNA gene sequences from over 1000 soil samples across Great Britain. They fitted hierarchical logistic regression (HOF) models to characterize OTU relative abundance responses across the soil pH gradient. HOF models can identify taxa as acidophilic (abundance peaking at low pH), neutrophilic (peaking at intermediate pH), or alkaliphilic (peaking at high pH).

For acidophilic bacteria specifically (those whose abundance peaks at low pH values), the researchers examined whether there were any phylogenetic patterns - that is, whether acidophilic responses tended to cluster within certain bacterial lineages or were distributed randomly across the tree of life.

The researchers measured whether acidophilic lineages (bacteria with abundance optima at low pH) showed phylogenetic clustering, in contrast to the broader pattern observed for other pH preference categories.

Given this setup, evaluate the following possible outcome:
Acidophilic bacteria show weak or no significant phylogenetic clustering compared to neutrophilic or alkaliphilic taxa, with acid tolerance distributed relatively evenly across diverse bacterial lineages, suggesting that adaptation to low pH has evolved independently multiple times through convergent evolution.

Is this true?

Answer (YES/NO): NO